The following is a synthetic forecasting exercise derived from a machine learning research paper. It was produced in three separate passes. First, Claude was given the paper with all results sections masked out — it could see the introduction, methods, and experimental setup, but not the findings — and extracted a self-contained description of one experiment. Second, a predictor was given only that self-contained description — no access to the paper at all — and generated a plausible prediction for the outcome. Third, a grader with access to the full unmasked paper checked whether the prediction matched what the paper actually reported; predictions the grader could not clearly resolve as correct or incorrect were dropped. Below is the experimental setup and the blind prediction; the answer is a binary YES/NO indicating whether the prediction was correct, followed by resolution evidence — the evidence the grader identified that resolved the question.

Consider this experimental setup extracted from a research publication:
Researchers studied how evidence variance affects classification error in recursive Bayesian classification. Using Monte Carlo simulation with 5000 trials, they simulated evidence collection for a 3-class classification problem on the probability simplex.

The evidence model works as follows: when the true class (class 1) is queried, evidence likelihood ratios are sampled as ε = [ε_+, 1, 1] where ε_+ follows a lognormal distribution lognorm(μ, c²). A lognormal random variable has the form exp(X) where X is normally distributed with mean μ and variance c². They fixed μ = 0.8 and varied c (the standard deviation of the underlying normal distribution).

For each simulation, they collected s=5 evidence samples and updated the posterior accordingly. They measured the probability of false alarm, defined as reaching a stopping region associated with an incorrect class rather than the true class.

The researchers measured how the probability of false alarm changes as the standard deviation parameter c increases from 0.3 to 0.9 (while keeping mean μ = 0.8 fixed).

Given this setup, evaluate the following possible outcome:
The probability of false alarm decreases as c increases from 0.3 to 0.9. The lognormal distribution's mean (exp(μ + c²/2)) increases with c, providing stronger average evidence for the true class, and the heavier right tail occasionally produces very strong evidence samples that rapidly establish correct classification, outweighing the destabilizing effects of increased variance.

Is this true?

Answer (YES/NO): NO